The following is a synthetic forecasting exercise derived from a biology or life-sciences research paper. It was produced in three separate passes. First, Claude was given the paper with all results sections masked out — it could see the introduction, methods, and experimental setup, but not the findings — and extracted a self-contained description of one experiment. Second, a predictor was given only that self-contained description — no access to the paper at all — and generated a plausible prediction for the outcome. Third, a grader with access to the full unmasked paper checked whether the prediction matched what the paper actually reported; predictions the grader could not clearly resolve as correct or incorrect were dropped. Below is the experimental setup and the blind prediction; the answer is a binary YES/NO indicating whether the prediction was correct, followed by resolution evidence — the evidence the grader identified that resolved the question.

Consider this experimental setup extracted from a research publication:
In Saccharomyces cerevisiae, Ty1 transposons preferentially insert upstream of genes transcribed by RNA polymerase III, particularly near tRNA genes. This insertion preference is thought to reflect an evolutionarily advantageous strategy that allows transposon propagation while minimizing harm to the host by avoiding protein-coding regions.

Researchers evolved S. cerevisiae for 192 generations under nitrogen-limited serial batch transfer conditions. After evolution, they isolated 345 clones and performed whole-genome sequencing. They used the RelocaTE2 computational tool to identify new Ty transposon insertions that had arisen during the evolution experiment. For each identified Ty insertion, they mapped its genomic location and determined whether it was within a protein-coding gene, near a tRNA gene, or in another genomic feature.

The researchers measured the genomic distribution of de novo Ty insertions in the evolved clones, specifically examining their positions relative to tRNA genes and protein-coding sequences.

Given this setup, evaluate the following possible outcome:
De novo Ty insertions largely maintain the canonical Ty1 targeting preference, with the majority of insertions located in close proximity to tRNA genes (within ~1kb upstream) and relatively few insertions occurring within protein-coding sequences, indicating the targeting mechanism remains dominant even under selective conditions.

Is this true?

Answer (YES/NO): NO